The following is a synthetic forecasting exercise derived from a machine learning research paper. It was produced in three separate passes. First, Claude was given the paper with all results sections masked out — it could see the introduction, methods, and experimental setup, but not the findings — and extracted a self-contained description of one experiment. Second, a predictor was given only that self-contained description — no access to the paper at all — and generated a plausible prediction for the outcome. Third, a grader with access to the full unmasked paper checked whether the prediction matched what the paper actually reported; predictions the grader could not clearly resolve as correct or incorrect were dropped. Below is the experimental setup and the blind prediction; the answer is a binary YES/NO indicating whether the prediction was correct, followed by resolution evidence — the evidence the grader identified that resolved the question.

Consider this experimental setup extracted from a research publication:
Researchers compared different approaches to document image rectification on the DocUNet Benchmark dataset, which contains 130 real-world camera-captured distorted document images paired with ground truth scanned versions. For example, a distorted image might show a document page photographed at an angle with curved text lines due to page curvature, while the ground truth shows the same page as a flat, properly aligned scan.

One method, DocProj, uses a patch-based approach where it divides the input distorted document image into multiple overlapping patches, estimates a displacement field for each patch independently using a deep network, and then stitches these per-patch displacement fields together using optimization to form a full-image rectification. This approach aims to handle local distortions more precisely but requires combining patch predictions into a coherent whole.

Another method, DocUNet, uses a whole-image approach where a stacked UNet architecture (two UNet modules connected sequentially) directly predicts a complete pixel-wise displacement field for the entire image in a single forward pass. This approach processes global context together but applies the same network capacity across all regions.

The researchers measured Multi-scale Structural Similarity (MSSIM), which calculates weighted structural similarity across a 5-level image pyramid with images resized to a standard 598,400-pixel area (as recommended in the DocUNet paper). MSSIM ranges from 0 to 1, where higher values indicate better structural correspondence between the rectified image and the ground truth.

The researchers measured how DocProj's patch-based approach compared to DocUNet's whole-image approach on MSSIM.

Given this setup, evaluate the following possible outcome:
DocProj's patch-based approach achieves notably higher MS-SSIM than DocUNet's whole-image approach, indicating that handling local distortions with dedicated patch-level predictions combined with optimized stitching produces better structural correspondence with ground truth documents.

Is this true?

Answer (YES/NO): NO